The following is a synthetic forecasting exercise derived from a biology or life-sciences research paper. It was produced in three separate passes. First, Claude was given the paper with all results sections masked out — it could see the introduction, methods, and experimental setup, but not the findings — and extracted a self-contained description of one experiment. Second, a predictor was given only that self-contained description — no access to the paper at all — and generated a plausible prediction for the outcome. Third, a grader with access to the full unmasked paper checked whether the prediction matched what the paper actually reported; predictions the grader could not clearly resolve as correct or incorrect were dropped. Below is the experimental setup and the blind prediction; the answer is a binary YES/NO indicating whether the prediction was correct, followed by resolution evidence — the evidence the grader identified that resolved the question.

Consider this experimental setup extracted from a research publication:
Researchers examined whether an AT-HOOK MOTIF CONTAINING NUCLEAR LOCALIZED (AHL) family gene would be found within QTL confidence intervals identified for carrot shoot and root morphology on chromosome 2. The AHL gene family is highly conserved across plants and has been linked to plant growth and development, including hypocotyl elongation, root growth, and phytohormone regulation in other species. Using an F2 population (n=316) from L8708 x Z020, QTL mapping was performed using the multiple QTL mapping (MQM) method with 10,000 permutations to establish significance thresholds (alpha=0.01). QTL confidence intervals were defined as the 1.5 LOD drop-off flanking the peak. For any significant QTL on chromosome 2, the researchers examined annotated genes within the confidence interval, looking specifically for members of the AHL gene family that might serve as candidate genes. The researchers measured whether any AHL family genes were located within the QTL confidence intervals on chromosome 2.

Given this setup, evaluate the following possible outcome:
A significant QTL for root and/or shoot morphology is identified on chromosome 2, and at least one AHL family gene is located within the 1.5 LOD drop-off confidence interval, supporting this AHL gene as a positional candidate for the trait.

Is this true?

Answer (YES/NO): YES